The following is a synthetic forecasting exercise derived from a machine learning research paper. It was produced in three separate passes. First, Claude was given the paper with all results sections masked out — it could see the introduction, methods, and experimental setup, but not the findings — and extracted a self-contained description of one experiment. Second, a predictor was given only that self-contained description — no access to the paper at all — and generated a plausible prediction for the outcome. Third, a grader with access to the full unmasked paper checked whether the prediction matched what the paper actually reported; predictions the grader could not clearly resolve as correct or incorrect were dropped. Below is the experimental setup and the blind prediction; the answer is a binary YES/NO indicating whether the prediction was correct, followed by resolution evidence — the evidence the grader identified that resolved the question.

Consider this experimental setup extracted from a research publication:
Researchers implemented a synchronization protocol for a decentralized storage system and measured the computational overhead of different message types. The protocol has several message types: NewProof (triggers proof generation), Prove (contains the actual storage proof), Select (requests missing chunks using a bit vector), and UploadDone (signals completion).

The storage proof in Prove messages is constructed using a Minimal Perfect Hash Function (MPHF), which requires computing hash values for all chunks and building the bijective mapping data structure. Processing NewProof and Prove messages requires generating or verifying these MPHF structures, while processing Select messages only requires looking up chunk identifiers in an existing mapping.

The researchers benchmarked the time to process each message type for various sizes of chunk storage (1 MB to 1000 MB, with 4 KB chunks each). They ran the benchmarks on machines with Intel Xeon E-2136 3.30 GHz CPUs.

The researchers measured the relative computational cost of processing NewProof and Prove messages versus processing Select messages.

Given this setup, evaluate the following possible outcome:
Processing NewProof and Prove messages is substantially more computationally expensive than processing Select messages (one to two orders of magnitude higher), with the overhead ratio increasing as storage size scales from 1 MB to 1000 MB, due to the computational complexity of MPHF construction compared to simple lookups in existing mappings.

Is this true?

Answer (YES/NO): NO